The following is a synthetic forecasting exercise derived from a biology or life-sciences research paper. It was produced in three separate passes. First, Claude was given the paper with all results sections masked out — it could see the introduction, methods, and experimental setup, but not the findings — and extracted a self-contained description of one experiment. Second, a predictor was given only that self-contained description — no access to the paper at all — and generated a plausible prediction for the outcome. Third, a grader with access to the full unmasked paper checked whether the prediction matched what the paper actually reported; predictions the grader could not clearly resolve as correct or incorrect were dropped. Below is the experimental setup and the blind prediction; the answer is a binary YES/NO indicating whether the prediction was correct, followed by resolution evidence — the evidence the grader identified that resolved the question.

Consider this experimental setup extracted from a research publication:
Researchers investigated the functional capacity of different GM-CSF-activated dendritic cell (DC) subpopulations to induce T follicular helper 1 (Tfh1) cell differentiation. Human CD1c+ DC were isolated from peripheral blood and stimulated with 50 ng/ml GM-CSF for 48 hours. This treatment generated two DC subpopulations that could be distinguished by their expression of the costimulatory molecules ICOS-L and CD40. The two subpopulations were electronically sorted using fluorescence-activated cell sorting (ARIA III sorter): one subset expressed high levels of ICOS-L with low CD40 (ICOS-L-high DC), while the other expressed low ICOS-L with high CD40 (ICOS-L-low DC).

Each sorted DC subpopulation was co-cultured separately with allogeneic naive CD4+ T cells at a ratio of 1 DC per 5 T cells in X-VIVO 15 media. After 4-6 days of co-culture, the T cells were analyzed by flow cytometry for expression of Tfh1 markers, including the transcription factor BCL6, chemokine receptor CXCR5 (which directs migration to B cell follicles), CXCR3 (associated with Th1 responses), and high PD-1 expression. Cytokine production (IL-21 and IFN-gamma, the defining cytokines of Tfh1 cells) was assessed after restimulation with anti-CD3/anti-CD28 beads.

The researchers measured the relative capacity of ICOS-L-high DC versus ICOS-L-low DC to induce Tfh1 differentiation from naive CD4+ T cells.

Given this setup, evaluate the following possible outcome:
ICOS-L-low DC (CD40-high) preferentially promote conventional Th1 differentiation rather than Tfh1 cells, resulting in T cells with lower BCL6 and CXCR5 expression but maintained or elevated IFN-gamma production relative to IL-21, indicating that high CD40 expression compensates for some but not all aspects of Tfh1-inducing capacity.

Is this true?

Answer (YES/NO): NO